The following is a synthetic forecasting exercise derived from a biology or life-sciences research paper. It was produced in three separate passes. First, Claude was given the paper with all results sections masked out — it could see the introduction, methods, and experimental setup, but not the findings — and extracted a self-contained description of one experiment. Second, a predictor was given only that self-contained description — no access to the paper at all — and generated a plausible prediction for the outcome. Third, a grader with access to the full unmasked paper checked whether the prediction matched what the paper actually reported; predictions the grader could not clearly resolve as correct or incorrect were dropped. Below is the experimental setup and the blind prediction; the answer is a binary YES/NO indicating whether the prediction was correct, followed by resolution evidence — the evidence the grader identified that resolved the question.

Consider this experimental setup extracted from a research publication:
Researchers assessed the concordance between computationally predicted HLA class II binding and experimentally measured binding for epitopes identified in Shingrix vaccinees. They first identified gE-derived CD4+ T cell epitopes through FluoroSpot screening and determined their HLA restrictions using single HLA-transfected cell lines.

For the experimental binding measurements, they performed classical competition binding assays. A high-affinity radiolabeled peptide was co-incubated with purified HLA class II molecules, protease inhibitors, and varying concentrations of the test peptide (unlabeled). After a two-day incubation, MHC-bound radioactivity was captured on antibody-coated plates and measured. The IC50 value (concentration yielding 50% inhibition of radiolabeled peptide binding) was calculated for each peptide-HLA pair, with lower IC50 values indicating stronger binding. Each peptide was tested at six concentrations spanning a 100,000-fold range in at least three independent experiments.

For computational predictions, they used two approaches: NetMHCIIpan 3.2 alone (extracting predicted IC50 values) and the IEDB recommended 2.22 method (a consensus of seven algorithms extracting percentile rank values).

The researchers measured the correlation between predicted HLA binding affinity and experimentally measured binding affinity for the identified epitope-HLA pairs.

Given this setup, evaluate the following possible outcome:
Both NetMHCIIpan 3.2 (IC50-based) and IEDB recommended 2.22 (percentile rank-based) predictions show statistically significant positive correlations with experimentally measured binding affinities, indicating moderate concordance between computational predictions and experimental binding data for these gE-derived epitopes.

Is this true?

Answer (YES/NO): NO